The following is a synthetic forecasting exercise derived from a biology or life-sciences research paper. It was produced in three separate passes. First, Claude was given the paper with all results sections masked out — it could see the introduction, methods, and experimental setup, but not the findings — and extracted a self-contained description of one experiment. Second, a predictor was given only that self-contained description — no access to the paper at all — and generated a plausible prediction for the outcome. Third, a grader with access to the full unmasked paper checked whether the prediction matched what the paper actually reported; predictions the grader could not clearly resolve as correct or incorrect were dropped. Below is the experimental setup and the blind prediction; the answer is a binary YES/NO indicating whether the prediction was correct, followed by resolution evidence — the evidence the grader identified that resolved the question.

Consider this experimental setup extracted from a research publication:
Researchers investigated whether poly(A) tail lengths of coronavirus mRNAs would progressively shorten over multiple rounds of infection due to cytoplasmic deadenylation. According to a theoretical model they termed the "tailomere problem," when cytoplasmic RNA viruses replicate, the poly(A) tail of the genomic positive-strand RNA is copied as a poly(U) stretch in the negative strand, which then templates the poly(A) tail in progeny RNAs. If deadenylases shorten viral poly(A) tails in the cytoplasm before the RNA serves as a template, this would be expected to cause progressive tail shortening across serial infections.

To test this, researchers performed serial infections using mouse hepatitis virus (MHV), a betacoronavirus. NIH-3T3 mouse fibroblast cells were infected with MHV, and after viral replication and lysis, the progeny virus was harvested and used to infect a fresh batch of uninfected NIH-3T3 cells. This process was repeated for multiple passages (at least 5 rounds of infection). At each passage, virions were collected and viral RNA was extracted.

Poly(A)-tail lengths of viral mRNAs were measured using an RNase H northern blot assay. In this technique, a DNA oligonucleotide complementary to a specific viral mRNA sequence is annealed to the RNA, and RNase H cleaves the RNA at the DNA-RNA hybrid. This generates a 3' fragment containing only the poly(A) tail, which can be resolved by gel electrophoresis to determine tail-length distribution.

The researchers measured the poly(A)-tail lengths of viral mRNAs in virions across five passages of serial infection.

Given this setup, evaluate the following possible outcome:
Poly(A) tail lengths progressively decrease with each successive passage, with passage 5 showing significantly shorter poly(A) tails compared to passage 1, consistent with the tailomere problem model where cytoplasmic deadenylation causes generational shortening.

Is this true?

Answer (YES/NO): NO